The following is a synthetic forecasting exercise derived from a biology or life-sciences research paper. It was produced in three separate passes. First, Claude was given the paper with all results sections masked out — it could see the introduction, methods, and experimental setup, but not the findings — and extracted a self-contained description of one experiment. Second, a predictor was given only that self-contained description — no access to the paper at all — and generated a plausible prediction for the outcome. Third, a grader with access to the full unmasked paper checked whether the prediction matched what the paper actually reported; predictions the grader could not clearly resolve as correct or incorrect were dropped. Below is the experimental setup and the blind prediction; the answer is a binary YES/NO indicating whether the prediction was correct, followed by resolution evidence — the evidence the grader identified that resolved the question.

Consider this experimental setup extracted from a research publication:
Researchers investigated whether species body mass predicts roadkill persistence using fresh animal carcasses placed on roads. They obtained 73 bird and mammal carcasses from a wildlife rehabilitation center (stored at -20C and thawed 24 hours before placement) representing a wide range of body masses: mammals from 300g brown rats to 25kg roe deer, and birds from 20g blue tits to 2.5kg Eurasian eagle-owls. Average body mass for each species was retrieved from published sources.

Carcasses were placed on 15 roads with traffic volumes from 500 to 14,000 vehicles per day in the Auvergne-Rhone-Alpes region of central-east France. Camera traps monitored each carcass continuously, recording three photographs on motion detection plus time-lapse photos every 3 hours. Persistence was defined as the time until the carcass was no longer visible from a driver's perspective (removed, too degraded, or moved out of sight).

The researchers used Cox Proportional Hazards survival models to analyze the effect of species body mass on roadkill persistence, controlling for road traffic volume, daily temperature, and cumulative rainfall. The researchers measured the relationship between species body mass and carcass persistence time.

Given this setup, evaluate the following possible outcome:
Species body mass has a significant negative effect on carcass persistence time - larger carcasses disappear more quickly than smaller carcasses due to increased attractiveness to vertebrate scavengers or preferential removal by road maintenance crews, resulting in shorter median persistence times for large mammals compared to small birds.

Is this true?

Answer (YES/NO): NO